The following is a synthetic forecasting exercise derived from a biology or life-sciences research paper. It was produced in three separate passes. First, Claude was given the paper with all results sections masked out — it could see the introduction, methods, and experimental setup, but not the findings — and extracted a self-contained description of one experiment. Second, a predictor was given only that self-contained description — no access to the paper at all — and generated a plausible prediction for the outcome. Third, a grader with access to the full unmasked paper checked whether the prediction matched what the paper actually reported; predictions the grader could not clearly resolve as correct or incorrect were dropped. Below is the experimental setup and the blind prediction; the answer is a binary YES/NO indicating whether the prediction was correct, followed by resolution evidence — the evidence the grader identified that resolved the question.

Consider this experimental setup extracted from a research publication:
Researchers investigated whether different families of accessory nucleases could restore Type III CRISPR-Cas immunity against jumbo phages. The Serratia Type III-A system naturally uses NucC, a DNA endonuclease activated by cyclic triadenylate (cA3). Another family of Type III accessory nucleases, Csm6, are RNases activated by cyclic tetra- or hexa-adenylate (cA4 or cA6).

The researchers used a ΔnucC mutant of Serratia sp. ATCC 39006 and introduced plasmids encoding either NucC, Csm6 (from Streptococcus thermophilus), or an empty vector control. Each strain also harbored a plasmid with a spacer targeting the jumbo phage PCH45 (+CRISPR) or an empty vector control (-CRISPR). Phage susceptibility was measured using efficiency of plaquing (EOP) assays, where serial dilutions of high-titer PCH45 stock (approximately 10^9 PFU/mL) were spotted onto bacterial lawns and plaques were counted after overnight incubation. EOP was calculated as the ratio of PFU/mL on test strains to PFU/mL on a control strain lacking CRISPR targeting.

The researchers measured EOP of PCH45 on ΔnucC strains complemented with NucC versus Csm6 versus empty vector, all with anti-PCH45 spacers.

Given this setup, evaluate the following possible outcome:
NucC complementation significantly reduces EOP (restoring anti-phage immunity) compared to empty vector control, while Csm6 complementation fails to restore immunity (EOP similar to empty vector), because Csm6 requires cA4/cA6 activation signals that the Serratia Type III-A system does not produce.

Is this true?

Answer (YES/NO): NO